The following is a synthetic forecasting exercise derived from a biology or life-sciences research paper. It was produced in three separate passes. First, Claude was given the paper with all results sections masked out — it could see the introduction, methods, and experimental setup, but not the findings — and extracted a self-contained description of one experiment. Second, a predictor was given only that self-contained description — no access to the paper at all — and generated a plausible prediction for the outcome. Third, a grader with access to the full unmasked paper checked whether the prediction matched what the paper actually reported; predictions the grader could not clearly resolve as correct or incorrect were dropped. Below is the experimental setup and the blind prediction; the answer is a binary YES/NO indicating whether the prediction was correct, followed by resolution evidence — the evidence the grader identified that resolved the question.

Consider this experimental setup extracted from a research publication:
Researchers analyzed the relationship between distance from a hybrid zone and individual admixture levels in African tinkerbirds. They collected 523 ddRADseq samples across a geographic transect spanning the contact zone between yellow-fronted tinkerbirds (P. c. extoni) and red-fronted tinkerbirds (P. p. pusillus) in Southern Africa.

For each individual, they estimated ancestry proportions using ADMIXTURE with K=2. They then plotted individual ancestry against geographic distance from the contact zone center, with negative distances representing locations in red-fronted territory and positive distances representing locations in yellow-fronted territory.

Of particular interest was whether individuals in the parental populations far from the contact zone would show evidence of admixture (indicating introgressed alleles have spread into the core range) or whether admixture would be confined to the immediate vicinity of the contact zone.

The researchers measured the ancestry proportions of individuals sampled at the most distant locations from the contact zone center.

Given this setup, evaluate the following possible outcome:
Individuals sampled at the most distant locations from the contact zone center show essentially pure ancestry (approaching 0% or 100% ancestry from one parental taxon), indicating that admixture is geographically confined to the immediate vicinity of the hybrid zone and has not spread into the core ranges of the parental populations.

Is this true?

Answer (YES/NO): NO